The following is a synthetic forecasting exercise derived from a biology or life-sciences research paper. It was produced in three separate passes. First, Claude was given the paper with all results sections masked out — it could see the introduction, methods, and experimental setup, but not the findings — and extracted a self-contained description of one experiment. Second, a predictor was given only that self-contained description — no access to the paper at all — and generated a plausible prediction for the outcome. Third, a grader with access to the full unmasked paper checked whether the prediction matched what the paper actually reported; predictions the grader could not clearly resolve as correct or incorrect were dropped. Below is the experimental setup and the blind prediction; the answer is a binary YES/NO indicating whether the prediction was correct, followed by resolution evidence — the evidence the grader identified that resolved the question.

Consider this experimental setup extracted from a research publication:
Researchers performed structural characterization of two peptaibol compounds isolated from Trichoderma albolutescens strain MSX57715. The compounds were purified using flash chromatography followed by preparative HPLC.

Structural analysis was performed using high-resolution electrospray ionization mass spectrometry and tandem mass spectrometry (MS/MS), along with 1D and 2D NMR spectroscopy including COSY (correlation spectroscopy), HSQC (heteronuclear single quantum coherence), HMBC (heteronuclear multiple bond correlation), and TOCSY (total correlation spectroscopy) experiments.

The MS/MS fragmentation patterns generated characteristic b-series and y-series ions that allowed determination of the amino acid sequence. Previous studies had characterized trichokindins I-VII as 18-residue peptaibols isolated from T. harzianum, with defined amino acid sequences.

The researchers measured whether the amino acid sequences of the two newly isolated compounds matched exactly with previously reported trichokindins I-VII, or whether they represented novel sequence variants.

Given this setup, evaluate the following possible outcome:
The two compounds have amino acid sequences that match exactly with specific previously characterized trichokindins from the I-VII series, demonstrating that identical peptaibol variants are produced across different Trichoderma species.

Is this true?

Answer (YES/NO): NO